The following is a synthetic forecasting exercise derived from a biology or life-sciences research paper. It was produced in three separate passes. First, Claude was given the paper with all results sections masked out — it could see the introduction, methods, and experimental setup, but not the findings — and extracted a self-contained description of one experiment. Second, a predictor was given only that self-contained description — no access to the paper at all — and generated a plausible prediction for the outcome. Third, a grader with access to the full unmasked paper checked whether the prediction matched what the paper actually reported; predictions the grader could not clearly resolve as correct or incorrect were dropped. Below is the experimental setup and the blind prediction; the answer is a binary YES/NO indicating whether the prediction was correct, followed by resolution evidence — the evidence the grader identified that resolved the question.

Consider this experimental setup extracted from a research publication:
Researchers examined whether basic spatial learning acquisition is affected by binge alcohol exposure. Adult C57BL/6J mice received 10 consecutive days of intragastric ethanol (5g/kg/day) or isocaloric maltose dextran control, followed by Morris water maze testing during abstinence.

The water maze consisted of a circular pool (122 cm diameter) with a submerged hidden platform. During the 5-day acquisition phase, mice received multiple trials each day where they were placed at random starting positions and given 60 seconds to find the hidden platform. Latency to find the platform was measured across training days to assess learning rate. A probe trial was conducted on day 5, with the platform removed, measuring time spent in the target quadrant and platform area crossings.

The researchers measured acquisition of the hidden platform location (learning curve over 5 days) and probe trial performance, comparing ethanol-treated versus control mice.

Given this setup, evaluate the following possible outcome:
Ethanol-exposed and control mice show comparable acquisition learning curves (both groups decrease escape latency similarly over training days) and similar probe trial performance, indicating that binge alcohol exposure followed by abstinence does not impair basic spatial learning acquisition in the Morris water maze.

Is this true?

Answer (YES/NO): YES